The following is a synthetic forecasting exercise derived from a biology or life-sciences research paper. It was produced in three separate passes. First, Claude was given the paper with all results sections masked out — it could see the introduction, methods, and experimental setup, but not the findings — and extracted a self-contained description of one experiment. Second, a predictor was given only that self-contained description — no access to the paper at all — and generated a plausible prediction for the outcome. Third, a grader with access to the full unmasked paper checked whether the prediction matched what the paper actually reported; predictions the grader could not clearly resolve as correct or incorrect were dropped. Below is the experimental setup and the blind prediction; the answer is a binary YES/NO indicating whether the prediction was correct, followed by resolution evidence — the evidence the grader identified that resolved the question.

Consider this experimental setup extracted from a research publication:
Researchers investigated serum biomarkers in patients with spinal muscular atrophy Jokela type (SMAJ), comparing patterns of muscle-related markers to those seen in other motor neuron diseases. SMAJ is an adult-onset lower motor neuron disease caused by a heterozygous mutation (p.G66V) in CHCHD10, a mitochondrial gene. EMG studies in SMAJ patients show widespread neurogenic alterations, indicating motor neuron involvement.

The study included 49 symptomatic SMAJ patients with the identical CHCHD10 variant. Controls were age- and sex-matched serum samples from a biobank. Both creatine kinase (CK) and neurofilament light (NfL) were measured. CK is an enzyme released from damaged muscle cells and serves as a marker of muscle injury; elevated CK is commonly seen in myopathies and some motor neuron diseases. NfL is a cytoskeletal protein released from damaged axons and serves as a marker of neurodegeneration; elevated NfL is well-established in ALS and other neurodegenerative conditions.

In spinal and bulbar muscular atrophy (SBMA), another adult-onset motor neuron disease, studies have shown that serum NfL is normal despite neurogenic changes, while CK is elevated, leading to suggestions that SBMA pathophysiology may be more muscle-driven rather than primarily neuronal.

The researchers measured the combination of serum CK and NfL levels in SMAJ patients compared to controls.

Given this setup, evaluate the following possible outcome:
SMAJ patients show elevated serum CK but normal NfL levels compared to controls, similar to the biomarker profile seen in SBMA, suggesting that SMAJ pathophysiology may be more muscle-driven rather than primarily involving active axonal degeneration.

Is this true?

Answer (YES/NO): YES